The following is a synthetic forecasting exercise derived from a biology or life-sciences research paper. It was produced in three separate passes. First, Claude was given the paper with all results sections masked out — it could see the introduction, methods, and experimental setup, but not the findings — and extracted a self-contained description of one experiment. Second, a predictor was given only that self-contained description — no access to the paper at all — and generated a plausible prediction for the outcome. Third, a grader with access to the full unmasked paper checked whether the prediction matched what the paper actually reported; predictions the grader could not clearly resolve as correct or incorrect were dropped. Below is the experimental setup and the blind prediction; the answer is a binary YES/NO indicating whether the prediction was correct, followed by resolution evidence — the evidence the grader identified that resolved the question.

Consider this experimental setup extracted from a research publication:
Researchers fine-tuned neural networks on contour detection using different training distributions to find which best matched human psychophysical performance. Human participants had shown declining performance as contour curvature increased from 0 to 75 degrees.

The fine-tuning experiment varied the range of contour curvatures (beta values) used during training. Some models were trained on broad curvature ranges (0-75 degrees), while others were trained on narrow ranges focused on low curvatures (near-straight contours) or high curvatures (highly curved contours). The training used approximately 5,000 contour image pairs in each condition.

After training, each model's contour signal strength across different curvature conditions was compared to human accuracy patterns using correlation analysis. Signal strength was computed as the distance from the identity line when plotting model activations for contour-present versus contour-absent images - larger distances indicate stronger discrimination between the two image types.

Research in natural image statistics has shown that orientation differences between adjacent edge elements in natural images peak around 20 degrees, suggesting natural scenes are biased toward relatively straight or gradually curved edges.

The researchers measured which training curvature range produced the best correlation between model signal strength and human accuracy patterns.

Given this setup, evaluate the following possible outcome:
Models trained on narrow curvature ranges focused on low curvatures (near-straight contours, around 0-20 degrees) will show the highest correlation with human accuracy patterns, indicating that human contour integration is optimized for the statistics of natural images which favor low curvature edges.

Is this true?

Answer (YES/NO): NO